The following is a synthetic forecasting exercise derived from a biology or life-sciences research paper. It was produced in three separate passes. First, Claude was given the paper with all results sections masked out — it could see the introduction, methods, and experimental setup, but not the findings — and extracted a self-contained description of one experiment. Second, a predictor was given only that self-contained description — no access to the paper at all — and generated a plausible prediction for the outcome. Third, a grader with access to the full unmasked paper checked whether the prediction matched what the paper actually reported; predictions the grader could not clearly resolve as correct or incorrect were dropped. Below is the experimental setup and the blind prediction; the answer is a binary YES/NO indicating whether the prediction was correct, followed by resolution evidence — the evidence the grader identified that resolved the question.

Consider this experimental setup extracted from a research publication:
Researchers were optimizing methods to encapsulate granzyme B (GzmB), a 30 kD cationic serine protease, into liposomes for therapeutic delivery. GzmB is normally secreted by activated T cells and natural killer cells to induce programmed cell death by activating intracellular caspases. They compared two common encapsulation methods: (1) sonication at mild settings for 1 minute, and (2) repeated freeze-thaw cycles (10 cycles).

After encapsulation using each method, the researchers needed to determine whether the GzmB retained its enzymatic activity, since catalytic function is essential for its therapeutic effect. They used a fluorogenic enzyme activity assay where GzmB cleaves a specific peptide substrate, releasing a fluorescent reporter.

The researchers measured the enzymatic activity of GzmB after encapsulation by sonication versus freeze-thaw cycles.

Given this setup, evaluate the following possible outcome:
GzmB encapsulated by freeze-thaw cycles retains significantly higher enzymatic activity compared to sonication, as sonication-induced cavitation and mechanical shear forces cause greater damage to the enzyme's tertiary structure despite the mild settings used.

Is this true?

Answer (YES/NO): YES